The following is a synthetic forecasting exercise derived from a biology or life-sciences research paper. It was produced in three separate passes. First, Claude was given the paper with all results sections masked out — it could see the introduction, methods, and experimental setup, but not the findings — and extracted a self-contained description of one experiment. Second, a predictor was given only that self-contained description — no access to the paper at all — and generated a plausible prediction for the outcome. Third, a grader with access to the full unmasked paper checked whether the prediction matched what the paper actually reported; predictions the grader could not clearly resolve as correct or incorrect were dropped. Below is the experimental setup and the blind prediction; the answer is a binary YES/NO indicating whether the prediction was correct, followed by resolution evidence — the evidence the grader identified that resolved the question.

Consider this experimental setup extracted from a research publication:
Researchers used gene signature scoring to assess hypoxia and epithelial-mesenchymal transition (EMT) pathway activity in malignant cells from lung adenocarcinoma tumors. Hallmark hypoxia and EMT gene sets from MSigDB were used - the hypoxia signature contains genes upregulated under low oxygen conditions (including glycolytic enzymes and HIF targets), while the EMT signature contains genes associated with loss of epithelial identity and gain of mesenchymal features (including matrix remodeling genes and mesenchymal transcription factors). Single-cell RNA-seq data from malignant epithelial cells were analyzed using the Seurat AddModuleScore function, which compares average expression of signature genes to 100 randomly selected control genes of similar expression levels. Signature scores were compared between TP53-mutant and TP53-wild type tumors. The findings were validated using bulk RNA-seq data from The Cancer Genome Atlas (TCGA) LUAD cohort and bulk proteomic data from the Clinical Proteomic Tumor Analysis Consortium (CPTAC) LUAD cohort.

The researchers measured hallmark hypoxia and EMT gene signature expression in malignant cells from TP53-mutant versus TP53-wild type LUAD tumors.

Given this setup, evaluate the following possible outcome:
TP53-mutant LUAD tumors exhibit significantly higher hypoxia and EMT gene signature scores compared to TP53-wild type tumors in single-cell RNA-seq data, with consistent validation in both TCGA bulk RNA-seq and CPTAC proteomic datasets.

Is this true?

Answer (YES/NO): NO